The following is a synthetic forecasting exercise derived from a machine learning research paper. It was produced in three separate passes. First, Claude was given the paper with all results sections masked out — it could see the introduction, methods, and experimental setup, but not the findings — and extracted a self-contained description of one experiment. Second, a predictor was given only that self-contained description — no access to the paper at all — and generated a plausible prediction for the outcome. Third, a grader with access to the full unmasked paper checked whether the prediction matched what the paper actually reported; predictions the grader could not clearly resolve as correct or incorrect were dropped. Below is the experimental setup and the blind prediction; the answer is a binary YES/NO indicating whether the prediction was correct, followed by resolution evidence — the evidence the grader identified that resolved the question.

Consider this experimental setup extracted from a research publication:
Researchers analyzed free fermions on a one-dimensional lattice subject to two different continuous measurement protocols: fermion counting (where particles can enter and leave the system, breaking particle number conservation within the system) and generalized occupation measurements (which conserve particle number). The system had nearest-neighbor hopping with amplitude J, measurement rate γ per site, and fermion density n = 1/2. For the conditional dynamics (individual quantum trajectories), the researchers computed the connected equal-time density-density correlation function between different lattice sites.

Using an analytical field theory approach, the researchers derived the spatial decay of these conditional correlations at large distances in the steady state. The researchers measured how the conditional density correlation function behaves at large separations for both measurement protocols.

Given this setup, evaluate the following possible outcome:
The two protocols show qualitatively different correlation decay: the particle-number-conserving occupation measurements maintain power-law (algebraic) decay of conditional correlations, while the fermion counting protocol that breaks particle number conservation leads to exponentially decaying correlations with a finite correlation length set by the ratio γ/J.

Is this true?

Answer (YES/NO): NO